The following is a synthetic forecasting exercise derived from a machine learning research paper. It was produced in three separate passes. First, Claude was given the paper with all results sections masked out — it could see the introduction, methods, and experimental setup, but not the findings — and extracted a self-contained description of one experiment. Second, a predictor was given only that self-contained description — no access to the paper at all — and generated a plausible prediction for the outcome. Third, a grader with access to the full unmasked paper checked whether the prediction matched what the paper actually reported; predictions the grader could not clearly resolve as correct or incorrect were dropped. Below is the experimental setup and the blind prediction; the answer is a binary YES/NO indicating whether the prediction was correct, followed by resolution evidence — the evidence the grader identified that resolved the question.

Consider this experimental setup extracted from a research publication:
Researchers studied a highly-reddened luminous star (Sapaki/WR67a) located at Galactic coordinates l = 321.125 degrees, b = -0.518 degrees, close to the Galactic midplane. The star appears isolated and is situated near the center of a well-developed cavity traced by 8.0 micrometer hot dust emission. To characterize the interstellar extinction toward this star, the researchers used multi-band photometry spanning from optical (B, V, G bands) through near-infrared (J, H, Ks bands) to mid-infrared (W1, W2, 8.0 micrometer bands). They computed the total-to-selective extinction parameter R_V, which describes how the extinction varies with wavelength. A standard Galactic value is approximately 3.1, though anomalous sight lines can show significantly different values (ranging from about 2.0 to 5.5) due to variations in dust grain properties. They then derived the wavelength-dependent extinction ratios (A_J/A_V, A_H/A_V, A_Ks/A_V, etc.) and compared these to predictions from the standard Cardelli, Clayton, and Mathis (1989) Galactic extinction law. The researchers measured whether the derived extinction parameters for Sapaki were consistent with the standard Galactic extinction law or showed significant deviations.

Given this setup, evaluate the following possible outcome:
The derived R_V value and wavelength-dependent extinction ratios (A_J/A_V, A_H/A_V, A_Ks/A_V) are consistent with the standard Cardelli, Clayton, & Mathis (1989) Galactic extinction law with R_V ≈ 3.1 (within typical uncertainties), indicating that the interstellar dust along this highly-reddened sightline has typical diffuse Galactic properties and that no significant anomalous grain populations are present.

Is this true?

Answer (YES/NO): YES